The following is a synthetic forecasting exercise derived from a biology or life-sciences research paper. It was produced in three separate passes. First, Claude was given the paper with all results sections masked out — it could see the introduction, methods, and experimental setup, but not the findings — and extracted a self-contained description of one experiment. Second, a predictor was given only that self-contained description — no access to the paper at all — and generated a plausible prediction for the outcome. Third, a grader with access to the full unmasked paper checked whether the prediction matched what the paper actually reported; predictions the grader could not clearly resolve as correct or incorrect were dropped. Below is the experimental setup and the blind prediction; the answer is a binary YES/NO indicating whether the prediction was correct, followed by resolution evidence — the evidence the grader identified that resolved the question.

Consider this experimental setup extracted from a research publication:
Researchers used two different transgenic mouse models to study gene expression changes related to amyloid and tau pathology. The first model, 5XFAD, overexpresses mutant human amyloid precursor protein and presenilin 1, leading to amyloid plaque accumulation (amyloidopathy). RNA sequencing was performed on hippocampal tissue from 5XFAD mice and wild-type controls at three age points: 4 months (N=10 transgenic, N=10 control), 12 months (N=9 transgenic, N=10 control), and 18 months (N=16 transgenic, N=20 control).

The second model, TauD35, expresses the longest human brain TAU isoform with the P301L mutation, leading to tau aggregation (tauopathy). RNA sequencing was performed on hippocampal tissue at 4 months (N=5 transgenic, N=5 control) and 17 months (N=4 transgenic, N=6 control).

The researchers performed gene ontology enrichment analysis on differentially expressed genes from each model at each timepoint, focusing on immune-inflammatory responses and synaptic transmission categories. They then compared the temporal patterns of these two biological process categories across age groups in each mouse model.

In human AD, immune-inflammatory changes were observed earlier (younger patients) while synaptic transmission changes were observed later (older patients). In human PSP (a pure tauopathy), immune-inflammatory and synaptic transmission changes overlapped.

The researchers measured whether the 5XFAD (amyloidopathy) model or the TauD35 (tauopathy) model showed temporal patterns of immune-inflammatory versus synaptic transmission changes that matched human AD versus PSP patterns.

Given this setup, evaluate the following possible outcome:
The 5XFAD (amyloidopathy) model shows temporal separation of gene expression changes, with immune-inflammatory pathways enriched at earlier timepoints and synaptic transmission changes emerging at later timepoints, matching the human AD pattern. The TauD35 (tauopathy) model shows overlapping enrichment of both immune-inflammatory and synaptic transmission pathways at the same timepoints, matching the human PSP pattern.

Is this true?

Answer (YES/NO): NO